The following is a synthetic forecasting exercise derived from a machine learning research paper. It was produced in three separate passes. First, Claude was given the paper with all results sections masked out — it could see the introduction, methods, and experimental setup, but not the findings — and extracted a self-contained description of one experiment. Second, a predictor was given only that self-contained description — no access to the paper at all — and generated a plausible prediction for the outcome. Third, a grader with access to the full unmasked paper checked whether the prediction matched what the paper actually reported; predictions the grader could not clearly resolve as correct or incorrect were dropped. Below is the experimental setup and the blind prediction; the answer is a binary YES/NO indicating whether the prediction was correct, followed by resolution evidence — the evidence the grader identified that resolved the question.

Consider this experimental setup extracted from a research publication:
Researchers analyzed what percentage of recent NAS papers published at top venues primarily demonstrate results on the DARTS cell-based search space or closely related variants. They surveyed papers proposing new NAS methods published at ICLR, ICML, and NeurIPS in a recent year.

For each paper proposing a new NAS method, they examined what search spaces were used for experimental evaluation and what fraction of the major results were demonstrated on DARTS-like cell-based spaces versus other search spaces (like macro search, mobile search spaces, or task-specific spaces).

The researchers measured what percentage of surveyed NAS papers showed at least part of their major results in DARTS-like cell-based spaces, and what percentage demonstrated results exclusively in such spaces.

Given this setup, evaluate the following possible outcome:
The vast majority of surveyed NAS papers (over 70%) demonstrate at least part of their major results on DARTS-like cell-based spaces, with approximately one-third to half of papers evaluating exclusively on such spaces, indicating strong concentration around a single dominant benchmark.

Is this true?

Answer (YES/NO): NO